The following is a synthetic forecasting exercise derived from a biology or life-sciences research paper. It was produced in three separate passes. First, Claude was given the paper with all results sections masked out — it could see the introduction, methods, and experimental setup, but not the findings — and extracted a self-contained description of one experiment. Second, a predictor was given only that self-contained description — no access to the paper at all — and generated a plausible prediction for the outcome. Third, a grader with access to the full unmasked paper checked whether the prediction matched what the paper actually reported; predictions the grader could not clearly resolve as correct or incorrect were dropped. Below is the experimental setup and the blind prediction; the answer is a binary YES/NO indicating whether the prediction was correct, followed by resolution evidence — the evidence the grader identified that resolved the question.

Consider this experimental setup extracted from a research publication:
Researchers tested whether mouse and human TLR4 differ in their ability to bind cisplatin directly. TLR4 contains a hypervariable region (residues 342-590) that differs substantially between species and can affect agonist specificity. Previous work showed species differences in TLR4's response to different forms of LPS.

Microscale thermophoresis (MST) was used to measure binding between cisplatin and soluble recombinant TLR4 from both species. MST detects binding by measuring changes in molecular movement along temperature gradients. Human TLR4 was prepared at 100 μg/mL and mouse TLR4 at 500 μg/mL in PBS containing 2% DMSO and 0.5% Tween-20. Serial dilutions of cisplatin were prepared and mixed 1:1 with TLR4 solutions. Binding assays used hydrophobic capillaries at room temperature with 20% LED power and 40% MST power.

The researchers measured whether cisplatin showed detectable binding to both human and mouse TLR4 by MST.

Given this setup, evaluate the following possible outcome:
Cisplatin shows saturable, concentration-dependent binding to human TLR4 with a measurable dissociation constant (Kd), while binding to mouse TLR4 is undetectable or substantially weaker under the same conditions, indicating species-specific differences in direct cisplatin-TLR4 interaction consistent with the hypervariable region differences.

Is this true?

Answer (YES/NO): NO